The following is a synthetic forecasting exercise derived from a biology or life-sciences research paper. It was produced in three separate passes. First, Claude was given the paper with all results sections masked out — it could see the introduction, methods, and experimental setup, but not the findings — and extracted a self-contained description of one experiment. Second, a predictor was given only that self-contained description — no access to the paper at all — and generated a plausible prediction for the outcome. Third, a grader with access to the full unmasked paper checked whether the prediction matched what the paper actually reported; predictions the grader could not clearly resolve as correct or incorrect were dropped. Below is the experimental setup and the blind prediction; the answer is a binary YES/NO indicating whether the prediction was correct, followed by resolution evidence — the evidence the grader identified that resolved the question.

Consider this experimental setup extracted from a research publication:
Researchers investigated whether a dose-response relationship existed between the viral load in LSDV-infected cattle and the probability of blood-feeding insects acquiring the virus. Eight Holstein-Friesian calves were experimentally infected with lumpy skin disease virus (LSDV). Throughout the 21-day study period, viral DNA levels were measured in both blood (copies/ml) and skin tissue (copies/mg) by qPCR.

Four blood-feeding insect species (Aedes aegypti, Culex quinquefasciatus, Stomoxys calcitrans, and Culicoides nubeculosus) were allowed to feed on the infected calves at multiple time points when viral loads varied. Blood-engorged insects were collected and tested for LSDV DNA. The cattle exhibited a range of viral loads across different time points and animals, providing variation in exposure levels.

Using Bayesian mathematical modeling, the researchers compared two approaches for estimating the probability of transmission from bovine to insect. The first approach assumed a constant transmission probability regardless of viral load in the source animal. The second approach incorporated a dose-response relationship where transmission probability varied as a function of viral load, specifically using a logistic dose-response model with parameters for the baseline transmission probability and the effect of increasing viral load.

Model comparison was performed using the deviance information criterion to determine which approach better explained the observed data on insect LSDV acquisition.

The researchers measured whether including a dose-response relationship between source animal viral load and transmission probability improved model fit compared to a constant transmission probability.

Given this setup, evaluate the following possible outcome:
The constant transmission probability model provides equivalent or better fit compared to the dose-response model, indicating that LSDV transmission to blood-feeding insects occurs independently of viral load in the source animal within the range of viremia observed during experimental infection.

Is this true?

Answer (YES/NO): NO